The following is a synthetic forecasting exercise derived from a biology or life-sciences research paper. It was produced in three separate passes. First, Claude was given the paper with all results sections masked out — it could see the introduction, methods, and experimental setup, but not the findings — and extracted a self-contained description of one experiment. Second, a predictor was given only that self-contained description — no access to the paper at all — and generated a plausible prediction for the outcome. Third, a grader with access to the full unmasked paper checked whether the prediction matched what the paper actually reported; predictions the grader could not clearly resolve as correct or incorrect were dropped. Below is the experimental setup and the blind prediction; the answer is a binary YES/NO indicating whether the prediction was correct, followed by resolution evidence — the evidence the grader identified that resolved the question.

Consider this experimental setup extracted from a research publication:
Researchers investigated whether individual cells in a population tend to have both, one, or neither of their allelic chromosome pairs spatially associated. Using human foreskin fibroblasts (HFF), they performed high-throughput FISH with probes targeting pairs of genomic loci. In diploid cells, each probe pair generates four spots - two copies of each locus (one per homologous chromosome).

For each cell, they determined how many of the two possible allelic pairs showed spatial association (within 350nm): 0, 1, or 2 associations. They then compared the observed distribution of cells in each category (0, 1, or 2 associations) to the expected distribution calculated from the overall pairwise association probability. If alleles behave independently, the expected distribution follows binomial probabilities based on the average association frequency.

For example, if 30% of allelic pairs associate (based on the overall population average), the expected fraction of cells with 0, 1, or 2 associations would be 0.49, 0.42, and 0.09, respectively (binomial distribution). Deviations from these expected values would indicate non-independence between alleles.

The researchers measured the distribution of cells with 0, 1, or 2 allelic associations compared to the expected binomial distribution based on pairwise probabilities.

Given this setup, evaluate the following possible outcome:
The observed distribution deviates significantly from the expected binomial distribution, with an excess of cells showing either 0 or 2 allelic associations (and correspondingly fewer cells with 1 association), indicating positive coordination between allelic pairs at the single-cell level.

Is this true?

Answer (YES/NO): NO